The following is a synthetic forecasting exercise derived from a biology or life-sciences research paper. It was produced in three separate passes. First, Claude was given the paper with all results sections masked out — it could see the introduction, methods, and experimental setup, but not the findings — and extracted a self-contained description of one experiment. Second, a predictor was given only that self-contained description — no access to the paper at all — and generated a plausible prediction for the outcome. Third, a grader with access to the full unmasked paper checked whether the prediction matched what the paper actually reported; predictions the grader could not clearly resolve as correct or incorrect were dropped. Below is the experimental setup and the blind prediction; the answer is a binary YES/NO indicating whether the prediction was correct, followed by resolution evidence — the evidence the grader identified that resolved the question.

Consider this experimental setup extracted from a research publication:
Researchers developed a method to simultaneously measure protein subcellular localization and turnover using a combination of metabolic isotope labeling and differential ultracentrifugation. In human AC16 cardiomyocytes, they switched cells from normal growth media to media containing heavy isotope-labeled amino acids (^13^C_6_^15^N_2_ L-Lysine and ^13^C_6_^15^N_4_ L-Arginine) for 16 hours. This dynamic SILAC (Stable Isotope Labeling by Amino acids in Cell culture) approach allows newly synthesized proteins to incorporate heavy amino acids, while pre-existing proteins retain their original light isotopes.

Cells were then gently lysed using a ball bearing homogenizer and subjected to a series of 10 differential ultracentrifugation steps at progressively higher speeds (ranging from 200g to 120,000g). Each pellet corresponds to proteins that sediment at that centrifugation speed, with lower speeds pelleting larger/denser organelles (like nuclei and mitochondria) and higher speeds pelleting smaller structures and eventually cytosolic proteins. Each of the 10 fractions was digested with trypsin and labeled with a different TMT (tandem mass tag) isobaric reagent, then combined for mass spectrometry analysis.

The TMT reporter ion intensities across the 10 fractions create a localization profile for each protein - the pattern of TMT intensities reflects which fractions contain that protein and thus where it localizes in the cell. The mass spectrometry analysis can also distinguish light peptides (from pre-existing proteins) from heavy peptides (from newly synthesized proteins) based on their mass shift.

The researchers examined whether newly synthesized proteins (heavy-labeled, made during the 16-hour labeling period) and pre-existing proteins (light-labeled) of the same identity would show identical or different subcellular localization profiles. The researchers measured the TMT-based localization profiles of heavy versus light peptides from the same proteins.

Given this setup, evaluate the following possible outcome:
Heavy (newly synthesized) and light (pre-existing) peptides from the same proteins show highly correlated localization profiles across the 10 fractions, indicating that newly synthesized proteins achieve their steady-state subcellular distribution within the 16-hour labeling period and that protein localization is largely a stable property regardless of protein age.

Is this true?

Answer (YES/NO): YES